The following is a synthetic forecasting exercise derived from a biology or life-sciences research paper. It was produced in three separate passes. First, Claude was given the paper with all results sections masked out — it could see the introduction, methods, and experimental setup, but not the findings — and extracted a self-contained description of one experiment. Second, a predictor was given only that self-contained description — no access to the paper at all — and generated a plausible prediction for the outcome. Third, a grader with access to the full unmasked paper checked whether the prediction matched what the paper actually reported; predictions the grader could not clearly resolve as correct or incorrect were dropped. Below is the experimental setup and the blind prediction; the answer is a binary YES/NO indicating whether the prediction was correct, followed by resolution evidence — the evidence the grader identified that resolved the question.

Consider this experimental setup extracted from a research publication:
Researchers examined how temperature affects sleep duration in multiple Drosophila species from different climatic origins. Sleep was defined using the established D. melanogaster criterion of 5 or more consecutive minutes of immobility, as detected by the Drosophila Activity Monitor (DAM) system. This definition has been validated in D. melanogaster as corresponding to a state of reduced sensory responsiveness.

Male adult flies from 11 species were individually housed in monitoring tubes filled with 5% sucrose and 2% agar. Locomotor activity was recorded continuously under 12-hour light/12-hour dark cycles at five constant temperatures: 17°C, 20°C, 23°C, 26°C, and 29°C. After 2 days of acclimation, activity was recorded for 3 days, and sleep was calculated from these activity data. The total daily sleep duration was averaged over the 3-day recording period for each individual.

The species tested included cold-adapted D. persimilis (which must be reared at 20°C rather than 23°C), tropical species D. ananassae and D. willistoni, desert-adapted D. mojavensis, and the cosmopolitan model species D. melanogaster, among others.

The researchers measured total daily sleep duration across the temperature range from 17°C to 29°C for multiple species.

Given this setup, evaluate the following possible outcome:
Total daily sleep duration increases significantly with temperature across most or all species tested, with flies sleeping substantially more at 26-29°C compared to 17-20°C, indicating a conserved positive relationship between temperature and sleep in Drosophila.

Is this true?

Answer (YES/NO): NO